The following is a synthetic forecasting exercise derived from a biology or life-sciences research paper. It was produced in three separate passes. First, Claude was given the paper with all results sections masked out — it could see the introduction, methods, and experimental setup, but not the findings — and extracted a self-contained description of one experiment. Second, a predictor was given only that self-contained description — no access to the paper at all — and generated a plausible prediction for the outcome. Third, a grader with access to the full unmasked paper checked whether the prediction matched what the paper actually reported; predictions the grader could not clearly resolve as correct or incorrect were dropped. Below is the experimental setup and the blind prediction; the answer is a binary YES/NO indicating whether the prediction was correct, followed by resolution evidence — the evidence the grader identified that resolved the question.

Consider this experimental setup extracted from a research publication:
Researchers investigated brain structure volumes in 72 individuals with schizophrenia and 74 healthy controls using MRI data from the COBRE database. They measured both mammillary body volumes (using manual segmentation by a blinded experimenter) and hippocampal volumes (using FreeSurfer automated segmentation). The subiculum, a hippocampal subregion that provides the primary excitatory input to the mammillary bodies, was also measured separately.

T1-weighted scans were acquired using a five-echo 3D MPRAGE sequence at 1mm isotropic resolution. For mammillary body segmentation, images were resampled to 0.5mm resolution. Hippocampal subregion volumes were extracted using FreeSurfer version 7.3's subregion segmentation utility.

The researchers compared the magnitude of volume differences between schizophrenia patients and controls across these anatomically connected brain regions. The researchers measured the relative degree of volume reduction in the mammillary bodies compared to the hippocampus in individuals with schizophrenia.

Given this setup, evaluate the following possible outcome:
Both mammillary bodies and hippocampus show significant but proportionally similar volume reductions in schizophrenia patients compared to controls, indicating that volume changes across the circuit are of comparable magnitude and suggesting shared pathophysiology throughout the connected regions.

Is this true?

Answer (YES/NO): NO